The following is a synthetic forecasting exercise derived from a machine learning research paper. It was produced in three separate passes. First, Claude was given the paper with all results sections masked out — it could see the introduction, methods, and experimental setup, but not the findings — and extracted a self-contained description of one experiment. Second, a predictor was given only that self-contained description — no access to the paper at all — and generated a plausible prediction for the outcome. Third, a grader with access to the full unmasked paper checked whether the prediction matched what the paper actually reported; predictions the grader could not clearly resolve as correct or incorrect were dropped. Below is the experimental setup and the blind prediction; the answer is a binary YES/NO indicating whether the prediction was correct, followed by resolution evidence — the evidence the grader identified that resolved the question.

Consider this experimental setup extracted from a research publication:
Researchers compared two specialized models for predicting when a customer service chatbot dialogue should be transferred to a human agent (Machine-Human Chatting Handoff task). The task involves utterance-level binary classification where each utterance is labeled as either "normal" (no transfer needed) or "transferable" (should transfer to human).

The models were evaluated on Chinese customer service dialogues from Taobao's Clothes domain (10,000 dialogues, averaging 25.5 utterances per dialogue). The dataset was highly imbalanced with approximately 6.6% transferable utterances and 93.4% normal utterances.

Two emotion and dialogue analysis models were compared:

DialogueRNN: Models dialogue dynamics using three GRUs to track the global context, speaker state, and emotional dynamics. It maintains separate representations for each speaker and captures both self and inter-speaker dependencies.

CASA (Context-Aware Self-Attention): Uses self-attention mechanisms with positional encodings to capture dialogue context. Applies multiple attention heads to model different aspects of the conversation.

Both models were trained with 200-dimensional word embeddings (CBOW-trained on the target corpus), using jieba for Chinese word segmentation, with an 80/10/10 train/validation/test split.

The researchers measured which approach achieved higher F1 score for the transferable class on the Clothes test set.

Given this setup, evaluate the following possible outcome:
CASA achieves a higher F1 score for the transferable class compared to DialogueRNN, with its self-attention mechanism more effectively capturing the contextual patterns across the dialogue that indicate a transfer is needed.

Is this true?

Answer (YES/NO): YES